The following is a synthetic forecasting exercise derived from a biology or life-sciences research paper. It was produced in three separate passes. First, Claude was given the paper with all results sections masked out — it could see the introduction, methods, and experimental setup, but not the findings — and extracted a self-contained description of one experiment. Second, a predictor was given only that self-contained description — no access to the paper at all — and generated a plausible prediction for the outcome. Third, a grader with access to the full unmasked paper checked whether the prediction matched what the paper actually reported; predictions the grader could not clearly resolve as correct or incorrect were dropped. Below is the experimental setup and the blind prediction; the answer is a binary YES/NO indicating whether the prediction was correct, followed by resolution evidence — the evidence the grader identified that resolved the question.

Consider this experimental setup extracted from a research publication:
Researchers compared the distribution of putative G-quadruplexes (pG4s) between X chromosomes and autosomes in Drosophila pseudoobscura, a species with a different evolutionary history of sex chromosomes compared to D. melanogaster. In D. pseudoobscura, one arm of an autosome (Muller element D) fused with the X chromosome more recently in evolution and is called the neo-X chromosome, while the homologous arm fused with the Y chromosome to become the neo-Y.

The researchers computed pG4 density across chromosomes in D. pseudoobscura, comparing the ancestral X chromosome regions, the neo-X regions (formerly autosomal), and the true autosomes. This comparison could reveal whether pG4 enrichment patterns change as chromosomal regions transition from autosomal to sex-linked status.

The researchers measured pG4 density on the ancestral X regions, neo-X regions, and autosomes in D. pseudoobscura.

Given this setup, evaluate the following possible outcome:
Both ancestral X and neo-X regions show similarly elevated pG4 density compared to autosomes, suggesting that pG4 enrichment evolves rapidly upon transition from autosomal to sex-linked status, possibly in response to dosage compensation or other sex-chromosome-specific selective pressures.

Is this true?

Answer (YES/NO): NO